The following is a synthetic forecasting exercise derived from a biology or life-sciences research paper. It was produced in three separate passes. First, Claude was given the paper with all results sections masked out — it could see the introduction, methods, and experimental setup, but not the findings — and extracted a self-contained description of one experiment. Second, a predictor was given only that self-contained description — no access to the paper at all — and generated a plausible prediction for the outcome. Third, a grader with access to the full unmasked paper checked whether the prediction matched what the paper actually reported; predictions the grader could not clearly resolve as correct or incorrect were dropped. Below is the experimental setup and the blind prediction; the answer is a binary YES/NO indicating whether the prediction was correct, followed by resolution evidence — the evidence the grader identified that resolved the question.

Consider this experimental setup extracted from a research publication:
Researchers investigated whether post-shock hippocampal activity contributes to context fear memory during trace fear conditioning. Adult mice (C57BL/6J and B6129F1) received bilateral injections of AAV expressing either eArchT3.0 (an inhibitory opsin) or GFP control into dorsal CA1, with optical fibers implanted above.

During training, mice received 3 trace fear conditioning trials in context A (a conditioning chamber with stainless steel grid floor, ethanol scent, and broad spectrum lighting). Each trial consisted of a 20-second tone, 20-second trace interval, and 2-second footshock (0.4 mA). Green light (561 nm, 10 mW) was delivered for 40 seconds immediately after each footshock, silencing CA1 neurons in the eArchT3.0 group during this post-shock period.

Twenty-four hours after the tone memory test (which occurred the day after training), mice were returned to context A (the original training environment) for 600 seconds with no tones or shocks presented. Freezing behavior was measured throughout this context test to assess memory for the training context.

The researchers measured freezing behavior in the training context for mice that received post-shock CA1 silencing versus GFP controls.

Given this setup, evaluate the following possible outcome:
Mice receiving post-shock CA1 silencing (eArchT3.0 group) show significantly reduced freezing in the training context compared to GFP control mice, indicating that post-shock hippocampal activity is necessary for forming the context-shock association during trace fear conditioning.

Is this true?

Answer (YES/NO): YES